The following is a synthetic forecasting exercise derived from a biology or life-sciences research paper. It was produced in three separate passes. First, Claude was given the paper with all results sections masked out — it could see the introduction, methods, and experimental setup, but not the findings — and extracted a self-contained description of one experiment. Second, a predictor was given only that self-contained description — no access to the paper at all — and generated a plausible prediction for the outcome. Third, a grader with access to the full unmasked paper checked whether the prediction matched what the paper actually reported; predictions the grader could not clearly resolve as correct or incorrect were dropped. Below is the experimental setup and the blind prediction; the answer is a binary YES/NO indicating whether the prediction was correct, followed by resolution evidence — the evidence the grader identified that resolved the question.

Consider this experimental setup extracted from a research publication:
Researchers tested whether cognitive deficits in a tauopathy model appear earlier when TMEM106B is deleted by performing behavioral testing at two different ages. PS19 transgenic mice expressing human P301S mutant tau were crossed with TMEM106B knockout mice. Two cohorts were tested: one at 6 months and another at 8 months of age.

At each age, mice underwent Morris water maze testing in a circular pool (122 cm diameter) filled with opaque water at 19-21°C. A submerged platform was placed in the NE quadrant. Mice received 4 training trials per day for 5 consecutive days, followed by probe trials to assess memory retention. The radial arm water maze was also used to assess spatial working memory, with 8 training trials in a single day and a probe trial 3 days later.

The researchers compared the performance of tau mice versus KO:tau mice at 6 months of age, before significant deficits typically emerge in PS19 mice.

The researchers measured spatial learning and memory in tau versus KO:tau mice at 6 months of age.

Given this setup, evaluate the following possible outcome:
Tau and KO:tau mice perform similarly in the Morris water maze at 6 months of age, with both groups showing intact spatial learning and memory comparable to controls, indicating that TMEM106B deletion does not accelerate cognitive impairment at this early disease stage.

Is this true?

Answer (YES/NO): NO